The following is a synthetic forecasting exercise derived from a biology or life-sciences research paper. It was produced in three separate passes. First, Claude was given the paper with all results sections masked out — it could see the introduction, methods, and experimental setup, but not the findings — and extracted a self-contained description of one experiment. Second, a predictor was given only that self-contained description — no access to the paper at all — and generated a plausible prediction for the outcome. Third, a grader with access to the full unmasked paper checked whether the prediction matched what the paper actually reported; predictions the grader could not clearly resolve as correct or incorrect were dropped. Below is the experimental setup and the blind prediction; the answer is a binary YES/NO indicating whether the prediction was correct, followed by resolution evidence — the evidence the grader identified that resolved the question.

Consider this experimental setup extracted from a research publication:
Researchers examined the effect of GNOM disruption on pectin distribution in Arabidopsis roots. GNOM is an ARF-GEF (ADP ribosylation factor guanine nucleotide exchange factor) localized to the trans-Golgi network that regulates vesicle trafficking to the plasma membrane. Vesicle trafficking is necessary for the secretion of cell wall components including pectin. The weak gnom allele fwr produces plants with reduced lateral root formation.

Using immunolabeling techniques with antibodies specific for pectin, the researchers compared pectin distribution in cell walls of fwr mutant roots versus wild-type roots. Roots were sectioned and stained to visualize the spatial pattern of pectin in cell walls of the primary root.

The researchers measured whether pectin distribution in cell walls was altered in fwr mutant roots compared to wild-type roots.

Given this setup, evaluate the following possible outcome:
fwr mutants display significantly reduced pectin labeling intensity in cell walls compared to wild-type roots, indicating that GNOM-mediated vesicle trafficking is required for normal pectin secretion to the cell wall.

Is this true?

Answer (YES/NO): NO